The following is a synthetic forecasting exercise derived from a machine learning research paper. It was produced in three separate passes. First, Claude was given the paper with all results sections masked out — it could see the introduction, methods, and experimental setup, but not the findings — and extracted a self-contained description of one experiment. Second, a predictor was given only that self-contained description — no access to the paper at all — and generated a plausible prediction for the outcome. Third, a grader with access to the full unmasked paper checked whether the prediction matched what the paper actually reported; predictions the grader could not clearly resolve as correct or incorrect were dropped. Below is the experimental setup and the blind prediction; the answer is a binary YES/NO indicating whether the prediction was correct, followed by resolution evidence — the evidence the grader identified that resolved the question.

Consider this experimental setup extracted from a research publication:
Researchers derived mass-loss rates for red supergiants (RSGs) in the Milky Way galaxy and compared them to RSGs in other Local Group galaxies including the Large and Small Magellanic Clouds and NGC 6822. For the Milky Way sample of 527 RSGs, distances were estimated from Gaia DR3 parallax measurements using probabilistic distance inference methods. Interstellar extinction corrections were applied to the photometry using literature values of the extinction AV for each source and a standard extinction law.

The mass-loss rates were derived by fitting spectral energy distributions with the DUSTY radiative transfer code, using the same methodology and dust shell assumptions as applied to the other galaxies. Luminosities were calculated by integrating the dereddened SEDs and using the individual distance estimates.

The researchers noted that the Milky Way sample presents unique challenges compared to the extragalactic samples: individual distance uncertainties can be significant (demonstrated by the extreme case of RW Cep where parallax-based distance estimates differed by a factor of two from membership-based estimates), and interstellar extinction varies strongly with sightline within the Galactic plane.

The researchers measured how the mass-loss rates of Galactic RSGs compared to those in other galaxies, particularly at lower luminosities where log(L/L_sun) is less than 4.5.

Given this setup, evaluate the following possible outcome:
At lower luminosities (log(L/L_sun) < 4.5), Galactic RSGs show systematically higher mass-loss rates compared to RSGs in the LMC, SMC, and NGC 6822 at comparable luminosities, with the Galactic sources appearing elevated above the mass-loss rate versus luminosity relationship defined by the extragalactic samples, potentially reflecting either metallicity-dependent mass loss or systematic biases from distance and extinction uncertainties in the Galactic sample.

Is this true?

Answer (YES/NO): NO